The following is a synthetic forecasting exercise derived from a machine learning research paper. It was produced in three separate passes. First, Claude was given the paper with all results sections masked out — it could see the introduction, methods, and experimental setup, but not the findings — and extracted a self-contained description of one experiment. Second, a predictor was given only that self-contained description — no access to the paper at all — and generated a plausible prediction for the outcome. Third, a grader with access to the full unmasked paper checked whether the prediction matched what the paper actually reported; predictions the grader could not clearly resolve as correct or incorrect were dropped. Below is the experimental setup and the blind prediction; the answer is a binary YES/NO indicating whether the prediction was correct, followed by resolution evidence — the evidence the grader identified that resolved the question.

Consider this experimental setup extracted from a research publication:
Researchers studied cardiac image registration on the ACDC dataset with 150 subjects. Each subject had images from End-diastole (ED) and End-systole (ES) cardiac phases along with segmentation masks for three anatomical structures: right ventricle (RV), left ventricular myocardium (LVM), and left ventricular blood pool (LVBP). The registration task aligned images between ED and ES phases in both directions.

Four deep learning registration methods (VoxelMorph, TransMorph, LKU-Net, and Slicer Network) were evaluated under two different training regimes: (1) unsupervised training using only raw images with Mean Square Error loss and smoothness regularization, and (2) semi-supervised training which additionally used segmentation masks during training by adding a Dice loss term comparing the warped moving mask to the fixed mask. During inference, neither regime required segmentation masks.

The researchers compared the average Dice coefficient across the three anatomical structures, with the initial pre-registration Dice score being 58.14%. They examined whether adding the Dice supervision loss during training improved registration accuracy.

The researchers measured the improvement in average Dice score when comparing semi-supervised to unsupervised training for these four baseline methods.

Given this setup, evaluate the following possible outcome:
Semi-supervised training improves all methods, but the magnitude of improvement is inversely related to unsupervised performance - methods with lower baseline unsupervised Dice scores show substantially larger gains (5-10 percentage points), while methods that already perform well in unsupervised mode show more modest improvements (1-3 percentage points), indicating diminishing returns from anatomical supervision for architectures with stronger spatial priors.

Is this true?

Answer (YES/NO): NO